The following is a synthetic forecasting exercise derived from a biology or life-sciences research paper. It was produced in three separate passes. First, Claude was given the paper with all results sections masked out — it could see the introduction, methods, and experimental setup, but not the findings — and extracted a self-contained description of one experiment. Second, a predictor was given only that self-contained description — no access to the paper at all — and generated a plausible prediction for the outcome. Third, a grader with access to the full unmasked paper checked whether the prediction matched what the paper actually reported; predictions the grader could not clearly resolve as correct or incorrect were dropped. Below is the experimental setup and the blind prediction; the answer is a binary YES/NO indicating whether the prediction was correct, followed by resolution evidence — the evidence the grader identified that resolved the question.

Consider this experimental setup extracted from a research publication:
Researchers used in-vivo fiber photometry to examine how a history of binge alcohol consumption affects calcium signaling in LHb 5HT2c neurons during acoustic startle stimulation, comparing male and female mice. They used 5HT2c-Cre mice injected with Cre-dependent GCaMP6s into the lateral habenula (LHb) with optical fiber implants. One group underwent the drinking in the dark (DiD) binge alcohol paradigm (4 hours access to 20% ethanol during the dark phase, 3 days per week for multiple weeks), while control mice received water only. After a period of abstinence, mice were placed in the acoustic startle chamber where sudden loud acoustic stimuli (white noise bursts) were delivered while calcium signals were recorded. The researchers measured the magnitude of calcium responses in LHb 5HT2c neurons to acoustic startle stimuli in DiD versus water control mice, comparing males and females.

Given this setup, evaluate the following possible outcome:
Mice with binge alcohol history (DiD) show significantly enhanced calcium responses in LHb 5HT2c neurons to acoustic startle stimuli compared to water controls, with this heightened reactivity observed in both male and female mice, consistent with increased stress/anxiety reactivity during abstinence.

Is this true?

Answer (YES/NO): NO